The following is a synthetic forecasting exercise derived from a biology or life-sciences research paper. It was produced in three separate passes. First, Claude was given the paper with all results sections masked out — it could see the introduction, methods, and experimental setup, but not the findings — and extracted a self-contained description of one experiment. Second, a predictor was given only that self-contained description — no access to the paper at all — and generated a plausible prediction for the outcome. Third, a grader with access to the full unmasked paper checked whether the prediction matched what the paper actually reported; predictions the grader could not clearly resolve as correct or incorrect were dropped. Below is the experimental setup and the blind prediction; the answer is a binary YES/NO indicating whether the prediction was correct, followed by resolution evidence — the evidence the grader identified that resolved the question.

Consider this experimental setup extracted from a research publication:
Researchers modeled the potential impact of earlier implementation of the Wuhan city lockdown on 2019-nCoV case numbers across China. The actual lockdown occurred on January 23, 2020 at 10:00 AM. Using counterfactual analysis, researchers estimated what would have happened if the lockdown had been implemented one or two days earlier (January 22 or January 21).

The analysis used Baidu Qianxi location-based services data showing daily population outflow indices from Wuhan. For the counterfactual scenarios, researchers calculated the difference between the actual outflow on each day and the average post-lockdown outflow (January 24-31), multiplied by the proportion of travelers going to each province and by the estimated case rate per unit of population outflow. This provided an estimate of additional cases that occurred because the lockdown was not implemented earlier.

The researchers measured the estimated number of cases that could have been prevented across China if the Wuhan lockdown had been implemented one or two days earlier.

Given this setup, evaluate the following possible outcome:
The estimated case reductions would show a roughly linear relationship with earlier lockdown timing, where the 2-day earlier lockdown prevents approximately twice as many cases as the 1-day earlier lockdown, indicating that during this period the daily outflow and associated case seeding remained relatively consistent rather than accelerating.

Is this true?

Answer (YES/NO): YES